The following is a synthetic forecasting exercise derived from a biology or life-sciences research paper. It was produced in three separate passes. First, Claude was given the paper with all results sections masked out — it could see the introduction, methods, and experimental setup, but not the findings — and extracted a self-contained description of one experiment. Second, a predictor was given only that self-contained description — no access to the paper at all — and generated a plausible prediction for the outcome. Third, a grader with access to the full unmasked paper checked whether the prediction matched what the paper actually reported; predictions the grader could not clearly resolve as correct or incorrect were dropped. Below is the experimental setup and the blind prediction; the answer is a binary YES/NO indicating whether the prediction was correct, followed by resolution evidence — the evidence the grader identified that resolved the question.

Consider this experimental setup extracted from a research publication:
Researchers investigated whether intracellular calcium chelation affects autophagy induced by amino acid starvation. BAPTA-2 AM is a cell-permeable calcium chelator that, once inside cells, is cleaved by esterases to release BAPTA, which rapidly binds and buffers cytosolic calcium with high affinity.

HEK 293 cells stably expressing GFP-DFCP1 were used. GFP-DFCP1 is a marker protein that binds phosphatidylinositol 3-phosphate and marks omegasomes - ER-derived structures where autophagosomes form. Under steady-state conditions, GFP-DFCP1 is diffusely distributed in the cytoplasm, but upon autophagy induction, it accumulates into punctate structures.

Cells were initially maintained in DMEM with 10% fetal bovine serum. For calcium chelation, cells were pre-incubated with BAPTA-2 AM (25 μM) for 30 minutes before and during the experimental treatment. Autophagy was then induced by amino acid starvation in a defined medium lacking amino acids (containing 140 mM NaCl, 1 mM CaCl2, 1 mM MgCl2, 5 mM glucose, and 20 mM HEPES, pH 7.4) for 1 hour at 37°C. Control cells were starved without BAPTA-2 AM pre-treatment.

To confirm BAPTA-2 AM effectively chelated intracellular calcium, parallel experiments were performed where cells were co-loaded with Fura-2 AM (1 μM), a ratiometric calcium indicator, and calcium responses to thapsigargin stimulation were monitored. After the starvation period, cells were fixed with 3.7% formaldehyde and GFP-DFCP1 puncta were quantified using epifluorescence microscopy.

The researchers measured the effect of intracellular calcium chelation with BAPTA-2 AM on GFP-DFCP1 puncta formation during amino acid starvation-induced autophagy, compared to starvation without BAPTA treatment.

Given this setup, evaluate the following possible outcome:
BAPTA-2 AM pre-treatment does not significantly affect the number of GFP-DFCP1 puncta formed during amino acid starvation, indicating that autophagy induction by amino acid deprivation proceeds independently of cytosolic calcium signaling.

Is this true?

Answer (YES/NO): NO